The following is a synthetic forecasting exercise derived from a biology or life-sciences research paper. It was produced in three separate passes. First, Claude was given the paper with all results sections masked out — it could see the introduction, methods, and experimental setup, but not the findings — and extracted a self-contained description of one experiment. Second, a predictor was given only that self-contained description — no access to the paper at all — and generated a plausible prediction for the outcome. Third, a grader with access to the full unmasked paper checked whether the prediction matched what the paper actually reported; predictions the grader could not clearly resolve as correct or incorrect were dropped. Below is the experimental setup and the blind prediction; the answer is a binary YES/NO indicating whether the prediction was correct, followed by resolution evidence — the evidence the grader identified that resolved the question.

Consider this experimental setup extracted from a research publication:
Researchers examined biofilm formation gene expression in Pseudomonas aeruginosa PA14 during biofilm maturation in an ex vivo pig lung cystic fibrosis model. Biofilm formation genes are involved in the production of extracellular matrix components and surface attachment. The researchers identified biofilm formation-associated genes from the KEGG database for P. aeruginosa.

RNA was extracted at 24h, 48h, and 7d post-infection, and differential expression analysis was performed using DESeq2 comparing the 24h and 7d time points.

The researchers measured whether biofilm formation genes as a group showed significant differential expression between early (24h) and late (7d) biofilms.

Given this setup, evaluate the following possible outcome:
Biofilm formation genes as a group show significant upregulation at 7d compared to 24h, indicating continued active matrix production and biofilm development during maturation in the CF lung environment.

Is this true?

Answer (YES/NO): NO